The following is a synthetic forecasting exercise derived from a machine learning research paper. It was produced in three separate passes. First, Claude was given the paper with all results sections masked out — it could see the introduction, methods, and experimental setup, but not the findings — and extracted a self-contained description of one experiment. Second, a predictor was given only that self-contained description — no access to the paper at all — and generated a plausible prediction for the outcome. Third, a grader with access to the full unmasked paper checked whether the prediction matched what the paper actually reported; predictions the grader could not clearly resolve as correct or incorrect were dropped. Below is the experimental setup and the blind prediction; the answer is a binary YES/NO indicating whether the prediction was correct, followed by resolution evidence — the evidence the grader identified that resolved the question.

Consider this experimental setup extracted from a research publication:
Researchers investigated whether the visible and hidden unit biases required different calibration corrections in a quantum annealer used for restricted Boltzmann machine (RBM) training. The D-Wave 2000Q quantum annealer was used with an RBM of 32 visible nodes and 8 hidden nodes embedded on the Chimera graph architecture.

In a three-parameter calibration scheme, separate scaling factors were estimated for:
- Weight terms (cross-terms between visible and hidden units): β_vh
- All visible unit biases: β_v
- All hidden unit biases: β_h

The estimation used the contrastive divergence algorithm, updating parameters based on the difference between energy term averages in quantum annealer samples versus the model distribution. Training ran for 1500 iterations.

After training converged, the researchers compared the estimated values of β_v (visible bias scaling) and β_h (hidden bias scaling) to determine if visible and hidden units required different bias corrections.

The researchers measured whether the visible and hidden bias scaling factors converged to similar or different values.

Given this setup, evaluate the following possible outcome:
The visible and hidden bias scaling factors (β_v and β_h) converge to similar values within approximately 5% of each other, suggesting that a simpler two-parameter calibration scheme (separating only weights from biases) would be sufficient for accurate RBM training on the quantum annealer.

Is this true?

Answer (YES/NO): NO